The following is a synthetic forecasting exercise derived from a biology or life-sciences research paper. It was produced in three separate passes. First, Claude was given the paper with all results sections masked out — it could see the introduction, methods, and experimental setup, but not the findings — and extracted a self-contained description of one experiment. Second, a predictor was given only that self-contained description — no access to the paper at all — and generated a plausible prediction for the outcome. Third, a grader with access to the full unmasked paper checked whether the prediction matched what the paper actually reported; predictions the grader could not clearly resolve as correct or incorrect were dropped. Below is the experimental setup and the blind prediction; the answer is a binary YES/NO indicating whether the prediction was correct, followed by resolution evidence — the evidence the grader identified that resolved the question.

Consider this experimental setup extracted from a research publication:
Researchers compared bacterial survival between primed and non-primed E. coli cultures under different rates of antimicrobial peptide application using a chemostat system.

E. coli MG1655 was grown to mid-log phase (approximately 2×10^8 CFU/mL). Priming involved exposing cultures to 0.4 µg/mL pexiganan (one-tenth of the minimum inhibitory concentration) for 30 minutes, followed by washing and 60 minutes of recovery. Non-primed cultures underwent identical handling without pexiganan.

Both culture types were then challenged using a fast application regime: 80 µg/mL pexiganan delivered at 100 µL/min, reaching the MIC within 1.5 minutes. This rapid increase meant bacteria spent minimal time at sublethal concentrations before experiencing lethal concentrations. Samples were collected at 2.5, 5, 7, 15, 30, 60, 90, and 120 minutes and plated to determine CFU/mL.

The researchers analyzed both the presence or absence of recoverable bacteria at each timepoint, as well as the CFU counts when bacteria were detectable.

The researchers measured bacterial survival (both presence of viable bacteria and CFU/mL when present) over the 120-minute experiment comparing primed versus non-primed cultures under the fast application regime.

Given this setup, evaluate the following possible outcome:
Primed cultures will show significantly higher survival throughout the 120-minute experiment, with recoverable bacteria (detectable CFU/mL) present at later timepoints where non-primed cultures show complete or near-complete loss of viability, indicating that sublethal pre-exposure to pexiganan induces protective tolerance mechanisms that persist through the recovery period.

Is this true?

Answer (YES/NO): NO